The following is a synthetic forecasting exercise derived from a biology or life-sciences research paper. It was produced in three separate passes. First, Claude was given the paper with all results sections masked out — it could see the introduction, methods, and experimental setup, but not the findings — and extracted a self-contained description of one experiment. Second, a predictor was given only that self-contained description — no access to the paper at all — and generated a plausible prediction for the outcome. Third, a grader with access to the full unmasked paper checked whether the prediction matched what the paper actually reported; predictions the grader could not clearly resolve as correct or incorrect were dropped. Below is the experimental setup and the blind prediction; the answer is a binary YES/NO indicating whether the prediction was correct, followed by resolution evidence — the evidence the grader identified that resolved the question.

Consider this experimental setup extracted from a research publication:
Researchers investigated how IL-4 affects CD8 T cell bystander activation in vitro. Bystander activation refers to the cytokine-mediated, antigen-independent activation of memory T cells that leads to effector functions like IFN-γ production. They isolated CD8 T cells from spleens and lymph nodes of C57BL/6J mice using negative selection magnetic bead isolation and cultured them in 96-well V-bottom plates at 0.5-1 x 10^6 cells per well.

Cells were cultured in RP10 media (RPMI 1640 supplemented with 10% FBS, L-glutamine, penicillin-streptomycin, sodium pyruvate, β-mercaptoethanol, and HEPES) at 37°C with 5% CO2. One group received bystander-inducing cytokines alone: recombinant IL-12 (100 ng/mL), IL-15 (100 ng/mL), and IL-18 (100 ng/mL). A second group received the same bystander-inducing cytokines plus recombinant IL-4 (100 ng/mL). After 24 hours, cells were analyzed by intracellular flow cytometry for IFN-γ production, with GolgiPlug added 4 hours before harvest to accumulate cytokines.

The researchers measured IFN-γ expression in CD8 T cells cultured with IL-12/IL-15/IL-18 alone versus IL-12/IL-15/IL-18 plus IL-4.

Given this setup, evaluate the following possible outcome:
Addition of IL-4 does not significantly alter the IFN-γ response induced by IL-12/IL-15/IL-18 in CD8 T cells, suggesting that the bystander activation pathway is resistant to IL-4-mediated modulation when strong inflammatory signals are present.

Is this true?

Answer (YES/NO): NO